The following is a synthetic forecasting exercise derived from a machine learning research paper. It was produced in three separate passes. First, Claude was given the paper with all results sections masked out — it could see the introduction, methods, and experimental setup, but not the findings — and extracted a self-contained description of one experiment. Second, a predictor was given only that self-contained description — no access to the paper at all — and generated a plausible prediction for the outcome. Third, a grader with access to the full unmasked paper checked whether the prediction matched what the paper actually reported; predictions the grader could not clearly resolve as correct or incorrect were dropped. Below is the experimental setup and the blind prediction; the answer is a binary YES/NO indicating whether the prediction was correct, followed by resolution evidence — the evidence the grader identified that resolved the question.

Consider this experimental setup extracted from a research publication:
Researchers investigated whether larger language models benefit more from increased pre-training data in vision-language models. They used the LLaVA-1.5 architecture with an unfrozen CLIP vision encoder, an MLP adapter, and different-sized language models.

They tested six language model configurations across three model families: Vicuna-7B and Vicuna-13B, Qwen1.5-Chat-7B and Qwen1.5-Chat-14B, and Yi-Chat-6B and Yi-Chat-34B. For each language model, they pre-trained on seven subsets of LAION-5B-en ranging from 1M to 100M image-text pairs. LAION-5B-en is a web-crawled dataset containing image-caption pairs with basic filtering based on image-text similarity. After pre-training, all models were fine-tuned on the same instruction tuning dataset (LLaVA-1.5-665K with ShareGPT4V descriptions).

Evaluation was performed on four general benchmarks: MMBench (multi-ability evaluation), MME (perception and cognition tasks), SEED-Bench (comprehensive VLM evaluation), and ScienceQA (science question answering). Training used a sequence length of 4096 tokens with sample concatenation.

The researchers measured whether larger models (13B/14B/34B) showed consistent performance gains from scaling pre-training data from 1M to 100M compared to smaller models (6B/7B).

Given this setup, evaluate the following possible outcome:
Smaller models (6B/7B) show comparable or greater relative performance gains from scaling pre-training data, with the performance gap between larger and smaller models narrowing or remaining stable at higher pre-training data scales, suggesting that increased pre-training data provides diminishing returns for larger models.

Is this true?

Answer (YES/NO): YES